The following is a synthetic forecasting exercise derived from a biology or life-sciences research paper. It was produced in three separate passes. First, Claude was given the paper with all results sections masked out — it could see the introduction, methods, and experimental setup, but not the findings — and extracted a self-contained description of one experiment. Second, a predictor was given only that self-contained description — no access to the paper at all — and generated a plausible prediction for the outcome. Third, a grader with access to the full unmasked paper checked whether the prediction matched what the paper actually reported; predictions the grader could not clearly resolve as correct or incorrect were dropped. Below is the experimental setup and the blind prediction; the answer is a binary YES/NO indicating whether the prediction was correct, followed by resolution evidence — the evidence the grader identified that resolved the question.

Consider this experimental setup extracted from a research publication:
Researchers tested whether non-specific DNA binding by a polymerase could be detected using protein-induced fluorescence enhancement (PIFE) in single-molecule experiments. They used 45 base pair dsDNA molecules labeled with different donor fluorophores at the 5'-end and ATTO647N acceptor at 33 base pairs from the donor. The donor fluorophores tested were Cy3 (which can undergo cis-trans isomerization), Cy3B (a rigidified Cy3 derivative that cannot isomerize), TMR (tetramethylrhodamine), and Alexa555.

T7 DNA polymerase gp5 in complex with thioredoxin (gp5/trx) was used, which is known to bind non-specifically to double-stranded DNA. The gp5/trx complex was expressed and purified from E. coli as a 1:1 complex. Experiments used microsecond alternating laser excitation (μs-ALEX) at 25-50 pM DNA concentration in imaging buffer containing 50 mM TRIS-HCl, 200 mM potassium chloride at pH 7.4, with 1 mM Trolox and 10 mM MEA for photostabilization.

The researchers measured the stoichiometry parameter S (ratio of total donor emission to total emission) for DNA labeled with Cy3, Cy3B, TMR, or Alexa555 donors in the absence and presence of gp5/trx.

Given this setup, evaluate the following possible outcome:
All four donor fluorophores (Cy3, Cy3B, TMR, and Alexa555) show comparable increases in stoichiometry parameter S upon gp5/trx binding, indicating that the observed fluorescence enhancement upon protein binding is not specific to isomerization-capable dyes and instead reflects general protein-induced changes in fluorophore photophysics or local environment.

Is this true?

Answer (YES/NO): NO